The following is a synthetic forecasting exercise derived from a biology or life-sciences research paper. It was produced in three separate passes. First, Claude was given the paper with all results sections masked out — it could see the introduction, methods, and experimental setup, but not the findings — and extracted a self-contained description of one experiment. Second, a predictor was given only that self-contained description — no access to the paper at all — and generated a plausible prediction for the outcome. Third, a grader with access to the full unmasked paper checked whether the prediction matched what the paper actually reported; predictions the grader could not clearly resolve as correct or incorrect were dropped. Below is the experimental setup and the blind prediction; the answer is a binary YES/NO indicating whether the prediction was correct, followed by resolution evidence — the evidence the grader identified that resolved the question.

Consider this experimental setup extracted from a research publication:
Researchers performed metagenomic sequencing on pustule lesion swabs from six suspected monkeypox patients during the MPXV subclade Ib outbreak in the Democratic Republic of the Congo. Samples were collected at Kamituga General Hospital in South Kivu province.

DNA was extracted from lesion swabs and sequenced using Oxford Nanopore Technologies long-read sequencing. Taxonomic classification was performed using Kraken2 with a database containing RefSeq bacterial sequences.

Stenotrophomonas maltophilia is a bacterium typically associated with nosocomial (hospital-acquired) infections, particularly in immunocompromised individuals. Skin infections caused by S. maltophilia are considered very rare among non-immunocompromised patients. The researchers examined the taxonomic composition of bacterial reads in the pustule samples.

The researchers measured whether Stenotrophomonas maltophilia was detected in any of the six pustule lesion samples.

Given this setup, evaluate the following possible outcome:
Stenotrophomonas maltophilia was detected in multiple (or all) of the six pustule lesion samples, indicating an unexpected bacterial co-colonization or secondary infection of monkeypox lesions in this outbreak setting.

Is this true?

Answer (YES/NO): NO